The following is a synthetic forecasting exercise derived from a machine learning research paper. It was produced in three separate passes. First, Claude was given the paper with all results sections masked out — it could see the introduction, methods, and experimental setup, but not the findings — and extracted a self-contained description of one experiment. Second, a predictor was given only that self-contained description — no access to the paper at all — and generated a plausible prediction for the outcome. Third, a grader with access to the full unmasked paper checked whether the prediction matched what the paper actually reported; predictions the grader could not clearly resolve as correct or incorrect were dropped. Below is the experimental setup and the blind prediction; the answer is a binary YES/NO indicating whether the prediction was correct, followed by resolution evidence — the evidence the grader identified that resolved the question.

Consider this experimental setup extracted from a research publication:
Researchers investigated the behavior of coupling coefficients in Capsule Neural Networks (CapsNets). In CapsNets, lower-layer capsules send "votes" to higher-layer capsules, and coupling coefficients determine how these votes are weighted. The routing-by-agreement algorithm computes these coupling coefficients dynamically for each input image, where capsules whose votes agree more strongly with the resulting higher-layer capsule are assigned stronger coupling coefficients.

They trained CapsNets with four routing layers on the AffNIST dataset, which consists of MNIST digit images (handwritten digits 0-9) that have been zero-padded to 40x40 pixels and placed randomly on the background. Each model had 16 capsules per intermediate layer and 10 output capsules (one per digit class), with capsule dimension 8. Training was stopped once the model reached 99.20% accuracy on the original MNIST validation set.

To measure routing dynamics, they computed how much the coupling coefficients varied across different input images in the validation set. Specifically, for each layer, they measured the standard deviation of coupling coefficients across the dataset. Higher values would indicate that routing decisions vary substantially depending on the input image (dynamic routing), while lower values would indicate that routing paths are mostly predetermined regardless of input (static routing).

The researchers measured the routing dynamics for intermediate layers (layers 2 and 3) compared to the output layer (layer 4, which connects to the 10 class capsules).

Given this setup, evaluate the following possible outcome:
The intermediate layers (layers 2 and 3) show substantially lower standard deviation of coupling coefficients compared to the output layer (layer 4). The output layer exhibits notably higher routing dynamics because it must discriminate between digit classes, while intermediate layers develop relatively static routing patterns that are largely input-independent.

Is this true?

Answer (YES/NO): YES